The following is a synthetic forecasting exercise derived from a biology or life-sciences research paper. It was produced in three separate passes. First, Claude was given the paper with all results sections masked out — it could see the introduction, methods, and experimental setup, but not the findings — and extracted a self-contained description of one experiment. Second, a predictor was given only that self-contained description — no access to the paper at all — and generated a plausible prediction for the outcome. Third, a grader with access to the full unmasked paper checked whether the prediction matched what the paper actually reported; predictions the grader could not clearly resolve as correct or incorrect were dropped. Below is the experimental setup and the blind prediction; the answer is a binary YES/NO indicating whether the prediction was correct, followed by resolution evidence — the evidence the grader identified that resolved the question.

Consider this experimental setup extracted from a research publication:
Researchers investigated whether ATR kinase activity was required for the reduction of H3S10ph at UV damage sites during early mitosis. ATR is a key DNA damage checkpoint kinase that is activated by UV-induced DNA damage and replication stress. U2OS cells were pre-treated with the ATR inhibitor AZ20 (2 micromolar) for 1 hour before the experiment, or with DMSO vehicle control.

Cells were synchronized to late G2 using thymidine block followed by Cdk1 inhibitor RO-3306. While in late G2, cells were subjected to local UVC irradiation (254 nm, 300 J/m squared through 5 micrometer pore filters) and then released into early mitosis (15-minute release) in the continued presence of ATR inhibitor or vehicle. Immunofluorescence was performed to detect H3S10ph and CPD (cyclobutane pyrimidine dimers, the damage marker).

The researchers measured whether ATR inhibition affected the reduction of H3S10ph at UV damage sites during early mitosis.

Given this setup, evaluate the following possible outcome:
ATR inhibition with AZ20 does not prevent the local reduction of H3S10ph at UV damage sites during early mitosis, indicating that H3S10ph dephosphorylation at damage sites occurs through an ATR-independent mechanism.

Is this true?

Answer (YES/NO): YES